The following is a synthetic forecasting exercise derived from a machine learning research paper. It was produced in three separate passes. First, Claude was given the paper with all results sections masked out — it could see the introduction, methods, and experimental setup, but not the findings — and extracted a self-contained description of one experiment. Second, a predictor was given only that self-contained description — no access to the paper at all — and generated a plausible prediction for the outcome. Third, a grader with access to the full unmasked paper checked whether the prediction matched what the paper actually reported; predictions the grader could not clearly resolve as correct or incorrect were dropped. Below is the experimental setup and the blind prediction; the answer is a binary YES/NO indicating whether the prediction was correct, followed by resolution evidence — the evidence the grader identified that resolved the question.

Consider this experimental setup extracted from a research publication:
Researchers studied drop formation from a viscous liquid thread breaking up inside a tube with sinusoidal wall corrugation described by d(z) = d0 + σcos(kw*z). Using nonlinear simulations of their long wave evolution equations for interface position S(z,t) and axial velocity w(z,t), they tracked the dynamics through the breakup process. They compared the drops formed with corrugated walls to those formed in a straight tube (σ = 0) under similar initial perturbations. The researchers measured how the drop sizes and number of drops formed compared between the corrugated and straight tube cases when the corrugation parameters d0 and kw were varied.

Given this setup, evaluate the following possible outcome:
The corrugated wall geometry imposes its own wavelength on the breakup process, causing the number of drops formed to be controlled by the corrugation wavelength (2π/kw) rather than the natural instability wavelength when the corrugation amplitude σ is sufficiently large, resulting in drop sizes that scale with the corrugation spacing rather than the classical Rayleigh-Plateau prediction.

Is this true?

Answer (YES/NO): NO